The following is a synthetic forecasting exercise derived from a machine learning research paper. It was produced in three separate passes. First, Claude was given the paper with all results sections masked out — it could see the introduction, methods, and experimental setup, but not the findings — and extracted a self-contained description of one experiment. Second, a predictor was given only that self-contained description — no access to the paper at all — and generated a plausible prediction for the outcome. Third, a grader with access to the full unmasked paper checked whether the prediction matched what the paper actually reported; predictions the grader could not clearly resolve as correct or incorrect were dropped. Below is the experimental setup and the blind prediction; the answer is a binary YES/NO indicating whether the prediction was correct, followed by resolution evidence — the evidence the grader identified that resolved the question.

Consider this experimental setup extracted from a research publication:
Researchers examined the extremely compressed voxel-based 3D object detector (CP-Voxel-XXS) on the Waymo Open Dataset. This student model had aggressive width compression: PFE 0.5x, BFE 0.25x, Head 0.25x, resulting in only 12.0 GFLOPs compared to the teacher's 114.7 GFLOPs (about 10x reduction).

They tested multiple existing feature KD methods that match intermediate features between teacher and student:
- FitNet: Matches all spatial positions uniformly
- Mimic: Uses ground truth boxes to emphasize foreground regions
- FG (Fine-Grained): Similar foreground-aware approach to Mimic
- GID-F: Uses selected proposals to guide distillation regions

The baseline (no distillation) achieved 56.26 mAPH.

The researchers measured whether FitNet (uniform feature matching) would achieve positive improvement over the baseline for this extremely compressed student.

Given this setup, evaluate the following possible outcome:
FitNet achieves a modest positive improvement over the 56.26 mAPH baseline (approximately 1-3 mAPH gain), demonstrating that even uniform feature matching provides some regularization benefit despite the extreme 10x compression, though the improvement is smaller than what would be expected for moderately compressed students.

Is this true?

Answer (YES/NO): NO